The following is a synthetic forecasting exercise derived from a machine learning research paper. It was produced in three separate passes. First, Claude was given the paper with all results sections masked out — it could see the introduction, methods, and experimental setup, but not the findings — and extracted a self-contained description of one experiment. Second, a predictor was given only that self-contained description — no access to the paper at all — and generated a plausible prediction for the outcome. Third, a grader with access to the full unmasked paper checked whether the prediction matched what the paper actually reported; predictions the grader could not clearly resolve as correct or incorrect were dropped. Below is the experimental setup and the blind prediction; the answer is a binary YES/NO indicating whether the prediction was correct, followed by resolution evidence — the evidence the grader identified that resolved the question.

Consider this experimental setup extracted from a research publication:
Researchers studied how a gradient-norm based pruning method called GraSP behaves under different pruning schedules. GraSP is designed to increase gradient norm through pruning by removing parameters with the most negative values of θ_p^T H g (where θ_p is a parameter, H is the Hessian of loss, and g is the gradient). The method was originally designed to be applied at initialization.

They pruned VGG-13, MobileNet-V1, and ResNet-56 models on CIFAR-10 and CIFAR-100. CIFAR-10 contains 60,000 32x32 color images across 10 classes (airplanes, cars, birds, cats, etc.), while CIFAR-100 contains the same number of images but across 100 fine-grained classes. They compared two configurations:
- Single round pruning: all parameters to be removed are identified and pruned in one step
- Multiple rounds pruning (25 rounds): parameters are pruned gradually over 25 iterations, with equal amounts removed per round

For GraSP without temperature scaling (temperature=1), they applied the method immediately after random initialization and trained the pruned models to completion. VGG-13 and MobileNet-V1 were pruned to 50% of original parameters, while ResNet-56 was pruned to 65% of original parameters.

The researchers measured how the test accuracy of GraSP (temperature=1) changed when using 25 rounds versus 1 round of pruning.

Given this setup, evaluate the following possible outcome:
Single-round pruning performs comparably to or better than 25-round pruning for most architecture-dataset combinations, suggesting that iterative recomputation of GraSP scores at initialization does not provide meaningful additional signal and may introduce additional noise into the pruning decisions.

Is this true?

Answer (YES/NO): NO